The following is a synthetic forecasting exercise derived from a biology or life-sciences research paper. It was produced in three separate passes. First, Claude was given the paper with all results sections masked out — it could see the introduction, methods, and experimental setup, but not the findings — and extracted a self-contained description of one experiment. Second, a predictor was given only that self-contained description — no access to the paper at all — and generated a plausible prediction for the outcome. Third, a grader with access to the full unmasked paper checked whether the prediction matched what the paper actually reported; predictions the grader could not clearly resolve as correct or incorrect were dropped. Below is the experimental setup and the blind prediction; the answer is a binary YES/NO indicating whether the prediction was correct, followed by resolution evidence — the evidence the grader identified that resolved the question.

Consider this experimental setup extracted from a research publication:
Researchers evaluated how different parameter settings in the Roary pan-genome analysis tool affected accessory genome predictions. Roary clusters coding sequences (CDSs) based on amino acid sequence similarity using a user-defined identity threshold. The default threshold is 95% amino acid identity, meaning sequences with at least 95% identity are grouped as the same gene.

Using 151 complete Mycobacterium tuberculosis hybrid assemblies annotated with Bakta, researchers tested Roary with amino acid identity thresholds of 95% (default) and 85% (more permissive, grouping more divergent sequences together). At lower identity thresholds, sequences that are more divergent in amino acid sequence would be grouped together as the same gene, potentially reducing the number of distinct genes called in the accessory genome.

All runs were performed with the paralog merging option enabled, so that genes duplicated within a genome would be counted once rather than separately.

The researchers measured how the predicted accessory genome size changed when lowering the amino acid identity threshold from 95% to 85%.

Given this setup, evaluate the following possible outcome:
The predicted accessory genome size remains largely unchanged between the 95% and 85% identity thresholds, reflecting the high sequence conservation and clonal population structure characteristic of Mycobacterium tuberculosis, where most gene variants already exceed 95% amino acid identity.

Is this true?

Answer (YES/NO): YES